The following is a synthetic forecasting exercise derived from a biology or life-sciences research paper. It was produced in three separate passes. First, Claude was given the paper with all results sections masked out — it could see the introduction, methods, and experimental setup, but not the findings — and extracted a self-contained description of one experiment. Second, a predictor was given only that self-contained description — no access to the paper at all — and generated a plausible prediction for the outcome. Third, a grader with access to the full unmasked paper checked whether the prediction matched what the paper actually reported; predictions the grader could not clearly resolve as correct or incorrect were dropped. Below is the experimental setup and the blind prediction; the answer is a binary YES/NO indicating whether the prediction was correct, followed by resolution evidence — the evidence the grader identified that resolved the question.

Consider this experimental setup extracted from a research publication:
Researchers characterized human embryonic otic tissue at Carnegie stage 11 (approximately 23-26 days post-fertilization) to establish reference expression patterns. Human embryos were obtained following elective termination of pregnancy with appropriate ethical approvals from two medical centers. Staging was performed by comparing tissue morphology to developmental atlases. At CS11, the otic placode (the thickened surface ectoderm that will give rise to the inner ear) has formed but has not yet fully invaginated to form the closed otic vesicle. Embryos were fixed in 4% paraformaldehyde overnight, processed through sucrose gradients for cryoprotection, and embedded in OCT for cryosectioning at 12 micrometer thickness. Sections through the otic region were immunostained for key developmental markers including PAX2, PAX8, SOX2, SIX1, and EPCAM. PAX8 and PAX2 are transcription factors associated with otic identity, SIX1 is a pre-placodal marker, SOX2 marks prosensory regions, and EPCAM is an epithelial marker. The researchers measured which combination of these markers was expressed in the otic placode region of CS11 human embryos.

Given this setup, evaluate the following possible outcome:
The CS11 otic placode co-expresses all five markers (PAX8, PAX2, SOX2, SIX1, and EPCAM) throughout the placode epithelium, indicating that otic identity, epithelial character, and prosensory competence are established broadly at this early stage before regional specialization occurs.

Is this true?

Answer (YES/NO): NO